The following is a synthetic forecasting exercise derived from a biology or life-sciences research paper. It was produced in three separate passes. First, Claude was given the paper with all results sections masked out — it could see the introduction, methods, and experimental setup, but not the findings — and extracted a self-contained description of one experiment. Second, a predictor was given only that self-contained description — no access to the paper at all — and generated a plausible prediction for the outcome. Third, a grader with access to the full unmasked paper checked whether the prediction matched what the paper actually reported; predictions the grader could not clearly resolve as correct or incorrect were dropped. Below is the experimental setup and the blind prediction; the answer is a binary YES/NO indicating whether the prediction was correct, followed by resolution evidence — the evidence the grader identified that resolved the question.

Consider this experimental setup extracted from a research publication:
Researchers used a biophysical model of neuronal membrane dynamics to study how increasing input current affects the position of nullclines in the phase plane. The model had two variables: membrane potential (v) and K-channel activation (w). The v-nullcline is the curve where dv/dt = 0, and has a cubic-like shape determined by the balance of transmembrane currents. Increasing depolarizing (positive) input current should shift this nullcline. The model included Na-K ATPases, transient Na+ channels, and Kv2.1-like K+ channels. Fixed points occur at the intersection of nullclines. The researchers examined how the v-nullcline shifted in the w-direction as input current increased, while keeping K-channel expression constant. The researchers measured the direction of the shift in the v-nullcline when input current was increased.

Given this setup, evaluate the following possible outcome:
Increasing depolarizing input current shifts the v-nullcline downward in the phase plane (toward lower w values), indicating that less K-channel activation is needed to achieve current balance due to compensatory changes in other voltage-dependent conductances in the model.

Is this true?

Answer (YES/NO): NO